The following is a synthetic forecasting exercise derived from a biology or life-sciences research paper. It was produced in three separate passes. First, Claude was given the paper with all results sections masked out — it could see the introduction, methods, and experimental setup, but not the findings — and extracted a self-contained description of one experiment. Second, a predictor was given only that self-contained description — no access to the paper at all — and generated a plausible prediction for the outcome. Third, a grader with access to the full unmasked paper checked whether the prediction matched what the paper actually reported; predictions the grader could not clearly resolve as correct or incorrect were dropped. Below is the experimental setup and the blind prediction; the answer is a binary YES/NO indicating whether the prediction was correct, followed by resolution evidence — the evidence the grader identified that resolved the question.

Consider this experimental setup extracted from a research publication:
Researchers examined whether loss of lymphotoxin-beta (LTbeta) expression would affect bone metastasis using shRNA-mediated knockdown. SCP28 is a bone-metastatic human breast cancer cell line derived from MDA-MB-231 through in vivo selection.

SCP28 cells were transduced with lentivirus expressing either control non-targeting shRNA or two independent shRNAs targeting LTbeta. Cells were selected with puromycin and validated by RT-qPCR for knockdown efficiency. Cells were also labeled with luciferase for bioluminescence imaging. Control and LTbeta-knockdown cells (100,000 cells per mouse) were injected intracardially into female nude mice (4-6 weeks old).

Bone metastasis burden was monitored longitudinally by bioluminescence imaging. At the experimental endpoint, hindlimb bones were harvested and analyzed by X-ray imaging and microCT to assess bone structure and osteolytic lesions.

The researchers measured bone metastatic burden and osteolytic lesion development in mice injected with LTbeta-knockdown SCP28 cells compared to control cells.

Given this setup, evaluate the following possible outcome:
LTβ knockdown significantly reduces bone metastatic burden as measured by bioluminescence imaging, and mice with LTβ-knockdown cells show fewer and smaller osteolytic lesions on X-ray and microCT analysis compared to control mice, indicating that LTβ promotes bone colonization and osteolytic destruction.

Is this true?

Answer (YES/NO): YES